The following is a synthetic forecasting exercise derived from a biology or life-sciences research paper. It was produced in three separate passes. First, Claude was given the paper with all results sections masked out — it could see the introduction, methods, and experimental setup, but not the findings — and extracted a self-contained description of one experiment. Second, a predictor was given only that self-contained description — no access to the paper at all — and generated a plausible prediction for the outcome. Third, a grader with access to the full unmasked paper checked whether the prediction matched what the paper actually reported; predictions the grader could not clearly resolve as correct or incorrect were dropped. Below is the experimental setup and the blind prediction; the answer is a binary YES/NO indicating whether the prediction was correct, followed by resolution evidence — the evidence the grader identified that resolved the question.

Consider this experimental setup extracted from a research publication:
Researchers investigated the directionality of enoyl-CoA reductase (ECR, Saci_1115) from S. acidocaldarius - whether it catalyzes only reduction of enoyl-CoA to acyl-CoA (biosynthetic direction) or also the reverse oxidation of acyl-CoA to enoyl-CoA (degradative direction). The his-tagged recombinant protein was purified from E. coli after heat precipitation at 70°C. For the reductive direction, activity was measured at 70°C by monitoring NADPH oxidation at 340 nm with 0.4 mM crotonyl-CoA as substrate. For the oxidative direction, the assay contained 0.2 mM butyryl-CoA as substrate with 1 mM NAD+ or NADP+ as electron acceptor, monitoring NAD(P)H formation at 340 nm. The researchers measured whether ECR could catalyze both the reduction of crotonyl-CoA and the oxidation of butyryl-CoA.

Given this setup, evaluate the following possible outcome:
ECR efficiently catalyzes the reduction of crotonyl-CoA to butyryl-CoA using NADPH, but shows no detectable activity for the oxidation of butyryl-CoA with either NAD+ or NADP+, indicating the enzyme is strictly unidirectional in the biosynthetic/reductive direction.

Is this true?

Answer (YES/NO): YES